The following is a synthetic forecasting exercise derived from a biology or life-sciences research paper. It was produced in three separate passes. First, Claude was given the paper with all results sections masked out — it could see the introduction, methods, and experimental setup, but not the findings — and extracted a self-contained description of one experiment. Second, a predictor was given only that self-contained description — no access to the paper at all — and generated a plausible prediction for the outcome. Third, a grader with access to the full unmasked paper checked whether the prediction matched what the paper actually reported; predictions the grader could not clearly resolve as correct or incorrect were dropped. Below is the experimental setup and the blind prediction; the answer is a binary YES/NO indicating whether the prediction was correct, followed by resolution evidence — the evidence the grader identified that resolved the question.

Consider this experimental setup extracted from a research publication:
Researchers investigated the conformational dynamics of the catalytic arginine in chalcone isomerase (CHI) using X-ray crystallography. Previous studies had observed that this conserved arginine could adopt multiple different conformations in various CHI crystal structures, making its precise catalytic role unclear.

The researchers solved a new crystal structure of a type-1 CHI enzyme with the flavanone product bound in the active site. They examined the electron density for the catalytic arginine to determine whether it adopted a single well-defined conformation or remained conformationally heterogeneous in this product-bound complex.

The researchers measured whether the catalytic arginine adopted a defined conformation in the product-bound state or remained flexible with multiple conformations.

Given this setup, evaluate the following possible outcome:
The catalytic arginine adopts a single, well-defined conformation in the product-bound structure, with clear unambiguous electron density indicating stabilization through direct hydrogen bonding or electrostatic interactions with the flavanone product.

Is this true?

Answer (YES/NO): YES